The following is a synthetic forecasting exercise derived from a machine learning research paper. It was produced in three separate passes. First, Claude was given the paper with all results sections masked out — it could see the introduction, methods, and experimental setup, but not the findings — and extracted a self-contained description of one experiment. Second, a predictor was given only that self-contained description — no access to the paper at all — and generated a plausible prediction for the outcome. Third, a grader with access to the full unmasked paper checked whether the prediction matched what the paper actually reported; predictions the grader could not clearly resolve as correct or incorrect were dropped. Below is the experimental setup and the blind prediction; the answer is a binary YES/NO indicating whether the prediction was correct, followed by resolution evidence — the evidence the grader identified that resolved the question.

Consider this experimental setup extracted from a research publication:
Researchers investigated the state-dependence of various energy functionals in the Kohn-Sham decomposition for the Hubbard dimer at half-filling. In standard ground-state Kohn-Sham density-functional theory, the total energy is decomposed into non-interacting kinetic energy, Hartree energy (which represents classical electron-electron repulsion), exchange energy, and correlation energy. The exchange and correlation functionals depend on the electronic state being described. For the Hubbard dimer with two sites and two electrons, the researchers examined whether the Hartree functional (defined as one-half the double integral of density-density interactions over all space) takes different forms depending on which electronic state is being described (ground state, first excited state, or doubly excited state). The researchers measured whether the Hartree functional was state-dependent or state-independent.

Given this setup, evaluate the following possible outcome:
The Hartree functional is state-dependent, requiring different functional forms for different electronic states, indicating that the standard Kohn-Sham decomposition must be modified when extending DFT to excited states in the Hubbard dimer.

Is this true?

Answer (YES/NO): NO